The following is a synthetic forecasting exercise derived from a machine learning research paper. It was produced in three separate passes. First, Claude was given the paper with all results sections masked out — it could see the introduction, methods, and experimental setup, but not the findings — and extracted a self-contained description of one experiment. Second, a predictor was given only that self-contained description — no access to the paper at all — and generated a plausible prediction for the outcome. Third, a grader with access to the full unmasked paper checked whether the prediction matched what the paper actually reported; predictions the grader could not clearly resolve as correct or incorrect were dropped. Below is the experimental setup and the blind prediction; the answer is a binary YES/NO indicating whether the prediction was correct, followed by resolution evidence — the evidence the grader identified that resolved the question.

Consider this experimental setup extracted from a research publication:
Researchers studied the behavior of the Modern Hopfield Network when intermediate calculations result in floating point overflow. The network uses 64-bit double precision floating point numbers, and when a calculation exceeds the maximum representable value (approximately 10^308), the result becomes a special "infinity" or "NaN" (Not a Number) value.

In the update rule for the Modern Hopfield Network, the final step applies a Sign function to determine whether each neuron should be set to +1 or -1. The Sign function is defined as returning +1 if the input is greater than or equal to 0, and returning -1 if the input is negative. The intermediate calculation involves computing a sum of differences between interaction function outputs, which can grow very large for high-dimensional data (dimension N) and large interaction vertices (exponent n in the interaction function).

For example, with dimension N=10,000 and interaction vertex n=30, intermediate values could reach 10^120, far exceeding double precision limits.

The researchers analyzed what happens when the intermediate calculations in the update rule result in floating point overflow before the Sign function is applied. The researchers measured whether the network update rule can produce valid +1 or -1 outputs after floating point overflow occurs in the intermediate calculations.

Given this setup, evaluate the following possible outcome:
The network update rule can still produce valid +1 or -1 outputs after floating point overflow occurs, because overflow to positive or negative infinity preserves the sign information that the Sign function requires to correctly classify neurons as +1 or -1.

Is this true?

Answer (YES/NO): NO